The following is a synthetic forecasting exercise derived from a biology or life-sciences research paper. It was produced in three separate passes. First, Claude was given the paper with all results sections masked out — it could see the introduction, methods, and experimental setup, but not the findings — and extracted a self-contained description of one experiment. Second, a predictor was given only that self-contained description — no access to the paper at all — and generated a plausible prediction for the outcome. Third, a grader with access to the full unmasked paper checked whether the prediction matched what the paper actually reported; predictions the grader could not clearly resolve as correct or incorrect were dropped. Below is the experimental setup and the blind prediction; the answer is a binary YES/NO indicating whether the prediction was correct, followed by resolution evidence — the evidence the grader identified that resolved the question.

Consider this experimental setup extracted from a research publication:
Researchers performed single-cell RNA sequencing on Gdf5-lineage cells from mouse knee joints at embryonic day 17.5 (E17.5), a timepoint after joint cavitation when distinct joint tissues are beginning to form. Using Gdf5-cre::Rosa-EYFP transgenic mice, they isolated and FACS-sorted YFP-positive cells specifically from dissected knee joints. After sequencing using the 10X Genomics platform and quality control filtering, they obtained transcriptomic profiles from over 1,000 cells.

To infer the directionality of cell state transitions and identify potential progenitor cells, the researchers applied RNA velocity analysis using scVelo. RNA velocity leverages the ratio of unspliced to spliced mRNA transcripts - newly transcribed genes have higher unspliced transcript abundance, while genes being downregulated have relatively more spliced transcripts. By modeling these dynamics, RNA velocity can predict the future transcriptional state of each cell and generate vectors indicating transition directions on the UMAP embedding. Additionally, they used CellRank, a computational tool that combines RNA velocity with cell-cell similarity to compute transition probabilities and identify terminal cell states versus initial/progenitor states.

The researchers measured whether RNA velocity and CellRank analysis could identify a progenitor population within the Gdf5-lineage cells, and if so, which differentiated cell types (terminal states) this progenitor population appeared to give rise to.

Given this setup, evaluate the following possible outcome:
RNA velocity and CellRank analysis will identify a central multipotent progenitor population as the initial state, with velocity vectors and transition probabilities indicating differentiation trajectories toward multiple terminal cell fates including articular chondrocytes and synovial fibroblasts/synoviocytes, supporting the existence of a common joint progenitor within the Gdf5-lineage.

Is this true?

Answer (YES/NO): YES